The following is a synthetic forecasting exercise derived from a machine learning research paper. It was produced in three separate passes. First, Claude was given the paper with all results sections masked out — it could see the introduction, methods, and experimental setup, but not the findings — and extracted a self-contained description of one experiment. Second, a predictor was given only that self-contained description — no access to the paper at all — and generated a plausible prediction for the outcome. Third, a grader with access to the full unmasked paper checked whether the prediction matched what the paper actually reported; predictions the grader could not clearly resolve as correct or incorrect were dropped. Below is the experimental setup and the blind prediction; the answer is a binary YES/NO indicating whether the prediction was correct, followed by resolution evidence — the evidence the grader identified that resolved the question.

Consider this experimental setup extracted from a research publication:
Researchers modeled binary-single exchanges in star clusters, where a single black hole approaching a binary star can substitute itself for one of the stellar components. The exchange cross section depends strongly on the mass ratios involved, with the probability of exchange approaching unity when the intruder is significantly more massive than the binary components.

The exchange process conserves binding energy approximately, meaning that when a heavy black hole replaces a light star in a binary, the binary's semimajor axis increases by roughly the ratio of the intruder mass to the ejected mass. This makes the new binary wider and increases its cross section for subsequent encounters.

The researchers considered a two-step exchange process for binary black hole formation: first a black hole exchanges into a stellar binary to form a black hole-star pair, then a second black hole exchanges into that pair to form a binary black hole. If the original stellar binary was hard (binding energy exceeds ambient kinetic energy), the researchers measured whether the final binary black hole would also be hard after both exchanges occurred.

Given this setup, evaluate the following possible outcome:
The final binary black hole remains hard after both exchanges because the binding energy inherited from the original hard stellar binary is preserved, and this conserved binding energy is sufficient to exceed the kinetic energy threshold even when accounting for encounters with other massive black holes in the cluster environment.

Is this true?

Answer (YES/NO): YES